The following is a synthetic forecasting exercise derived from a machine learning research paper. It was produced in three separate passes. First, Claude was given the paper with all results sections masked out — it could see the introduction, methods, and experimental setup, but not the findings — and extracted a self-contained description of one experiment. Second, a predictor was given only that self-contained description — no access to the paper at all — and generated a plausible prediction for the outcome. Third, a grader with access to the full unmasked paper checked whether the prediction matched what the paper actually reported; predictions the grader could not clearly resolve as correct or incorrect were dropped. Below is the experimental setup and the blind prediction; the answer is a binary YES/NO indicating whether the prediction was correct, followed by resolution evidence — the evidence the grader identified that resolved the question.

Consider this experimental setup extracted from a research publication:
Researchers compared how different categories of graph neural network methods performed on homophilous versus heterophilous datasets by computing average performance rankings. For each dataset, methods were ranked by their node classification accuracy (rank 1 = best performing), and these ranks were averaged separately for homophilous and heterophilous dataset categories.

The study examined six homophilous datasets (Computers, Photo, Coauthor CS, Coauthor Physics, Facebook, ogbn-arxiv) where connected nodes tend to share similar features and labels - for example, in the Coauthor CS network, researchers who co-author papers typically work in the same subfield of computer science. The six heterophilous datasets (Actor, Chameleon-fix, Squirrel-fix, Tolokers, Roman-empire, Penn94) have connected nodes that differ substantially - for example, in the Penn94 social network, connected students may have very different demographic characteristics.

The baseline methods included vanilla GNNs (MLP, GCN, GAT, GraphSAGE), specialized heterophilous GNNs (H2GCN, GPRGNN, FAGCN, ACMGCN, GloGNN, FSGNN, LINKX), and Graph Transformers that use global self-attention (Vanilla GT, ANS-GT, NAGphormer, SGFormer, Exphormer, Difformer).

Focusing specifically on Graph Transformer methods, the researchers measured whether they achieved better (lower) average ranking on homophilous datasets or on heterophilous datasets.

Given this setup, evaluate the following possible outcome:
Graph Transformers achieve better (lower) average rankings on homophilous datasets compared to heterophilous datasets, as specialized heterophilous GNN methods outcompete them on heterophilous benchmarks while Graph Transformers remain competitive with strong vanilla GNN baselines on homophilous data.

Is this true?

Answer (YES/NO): NO